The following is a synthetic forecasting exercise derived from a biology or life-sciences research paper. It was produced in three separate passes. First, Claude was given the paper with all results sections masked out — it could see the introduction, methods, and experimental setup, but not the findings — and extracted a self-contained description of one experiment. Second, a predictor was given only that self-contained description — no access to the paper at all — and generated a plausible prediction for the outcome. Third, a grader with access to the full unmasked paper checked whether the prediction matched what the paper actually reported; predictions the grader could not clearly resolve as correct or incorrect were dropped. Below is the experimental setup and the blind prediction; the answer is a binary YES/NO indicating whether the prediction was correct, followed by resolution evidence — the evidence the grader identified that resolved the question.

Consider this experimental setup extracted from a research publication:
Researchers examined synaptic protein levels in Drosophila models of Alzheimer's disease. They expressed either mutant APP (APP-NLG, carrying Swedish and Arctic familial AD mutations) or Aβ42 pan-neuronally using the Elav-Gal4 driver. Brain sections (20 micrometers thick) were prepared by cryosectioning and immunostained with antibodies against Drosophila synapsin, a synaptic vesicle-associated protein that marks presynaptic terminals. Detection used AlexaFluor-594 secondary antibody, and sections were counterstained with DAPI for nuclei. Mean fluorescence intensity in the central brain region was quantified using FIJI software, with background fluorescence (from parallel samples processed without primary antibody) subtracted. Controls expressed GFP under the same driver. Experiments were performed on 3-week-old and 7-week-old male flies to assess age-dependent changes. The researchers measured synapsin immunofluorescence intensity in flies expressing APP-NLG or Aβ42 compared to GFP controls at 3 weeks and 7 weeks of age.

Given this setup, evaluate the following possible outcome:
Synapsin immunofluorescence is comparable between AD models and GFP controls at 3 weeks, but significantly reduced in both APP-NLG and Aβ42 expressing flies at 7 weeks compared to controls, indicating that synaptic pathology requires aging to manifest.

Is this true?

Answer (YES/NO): NO